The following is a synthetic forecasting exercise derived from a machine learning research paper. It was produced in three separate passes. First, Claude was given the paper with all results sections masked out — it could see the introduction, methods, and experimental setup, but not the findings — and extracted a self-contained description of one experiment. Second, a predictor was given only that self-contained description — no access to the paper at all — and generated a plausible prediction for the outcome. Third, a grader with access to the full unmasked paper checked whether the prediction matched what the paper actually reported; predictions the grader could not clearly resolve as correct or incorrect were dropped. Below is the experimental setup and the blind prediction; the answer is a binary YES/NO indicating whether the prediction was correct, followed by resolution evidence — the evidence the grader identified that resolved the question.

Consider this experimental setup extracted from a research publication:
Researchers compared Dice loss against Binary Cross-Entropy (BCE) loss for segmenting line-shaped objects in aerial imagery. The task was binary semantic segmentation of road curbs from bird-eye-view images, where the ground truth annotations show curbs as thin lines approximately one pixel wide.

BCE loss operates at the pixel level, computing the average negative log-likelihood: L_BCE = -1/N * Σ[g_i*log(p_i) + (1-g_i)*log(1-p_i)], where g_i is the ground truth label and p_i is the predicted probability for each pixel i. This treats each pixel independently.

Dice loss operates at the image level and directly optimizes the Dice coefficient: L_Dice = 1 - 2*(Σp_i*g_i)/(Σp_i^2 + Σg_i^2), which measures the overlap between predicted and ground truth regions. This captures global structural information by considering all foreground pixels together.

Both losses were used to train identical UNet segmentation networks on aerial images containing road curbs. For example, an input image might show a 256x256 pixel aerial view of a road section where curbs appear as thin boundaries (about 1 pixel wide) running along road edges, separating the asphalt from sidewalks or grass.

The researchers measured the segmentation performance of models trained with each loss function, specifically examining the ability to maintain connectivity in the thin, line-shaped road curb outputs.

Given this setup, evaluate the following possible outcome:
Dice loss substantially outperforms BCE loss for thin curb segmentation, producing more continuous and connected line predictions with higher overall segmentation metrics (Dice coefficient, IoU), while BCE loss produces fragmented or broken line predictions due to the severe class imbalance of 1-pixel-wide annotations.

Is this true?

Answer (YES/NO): NO